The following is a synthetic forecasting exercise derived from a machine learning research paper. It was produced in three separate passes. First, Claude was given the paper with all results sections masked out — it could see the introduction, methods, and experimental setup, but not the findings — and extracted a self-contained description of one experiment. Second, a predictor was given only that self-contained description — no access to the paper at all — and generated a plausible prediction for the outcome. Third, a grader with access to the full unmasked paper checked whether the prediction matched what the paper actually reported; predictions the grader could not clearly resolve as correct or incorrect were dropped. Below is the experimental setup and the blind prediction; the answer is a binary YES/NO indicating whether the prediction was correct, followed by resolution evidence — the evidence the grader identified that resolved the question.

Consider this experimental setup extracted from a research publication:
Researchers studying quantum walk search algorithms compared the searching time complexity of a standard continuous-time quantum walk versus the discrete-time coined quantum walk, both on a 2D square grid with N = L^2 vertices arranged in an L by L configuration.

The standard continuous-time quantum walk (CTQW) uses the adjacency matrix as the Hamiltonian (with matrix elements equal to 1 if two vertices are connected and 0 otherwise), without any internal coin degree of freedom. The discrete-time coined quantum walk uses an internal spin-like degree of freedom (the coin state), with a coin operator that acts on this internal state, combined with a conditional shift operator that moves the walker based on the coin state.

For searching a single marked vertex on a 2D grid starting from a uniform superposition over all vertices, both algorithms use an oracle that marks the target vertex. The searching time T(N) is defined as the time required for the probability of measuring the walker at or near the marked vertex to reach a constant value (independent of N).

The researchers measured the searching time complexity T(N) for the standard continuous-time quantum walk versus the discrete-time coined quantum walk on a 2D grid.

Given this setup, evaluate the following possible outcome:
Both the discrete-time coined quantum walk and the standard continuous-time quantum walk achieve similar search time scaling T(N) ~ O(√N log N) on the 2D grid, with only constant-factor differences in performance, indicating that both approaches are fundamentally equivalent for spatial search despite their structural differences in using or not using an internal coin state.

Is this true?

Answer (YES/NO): NO